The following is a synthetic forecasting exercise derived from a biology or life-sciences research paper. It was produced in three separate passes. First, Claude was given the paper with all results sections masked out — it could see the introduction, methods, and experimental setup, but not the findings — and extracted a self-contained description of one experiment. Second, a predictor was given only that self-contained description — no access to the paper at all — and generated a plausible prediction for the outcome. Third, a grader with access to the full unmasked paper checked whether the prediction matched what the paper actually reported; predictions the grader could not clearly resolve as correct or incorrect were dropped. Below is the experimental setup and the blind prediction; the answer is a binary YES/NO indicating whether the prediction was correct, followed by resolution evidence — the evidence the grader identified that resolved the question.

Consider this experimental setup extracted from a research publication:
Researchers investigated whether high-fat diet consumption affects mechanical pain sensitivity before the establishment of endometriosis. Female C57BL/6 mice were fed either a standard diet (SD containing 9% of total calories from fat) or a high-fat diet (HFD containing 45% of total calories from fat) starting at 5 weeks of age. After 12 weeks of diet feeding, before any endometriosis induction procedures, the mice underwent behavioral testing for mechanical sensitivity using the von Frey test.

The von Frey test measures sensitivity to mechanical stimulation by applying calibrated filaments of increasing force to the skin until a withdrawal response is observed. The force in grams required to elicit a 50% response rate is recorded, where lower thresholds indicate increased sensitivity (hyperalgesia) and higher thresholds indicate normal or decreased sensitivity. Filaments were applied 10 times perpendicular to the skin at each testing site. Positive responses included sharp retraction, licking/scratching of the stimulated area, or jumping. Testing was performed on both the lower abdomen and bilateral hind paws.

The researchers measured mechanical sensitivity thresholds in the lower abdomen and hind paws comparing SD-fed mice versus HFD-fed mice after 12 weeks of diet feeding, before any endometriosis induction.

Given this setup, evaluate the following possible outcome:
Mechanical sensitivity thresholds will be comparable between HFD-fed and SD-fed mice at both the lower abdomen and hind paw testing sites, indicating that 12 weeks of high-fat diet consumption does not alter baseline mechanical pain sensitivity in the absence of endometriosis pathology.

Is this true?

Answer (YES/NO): YES